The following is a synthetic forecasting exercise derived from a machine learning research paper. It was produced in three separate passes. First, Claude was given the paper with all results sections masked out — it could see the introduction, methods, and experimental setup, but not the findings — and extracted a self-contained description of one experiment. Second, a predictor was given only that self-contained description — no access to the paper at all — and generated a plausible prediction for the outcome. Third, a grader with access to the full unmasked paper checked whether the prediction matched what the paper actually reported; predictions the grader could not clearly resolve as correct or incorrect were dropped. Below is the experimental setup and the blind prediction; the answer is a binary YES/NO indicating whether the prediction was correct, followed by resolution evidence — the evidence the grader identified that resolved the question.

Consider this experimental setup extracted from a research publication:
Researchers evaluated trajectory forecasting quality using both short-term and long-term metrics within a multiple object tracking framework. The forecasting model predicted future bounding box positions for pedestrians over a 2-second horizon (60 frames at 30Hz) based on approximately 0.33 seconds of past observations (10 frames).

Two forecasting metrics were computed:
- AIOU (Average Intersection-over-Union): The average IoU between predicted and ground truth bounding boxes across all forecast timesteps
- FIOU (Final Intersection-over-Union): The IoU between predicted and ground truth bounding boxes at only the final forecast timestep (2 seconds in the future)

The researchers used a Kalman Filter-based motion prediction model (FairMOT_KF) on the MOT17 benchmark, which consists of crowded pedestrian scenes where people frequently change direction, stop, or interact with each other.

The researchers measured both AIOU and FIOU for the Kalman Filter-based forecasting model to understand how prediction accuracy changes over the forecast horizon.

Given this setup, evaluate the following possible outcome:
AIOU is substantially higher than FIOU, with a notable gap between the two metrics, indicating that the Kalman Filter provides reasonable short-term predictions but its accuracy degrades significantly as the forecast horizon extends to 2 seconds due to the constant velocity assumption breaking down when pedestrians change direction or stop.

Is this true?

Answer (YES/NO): YES